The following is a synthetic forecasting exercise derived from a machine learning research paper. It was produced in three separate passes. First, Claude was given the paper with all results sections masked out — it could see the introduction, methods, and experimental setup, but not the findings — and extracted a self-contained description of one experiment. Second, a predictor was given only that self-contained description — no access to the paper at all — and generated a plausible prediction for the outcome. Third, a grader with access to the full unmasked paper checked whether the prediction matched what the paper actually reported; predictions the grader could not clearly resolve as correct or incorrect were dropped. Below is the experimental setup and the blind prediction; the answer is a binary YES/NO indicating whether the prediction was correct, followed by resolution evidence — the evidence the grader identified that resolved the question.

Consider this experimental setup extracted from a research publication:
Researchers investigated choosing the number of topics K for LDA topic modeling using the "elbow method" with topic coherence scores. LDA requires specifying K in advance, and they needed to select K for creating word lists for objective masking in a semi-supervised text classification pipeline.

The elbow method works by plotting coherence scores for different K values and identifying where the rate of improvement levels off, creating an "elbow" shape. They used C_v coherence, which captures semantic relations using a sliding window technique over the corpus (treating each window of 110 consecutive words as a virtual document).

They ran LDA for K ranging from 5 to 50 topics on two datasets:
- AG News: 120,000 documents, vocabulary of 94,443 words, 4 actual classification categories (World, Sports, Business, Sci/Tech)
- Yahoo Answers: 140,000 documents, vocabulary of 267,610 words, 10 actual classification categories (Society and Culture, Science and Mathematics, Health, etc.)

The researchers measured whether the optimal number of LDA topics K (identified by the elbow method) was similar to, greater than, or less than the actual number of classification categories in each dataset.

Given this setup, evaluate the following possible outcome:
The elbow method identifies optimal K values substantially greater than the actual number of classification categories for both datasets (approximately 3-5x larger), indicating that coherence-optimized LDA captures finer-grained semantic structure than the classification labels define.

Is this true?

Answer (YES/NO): NO